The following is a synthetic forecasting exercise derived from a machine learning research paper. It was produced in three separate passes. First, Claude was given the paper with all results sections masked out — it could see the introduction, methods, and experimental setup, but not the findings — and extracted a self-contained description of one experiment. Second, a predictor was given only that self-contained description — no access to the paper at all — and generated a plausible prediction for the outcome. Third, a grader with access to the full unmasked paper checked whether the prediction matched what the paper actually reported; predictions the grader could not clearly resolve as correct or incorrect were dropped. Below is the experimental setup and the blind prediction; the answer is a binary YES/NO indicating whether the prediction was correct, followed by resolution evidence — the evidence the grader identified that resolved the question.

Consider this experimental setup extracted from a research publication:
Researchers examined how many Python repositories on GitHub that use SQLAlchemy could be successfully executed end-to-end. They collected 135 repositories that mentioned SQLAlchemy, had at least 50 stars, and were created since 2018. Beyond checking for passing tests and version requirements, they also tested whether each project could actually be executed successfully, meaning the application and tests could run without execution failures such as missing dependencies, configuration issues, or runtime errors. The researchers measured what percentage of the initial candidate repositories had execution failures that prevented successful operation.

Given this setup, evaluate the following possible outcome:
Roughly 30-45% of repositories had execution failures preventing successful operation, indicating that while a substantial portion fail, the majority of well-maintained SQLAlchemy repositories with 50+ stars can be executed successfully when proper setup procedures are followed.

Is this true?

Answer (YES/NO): NO